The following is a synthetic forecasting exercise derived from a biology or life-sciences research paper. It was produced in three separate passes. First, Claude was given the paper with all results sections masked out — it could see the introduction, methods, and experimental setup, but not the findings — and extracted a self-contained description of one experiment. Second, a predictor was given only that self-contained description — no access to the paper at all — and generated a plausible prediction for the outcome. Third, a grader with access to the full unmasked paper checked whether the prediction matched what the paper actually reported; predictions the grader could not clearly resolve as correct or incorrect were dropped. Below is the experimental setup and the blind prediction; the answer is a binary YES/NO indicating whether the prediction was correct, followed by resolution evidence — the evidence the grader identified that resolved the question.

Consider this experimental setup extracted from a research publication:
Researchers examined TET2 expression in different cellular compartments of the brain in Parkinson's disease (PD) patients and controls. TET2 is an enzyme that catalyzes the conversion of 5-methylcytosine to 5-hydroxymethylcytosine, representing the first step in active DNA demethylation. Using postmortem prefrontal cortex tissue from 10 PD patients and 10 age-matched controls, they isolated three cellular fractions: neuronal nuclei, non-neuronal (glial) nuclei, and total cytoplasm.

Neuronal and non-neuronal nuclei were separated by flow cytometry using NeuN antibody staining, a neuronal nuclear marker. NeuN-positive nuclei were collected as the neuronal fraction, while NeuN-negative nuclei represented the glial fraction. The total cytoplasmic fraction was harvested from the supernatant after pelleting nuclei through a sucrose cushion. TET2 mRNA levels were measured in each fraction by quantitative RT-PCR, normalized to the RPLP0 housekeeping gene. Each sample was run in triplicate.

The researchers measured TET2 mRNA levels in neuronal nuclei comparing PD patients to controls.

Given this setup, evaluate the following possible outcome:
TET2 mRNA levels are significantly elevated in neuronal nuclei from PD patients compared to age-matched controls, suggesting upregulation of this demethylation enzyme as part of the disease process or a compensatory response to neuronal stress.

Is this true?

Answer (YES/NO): YES